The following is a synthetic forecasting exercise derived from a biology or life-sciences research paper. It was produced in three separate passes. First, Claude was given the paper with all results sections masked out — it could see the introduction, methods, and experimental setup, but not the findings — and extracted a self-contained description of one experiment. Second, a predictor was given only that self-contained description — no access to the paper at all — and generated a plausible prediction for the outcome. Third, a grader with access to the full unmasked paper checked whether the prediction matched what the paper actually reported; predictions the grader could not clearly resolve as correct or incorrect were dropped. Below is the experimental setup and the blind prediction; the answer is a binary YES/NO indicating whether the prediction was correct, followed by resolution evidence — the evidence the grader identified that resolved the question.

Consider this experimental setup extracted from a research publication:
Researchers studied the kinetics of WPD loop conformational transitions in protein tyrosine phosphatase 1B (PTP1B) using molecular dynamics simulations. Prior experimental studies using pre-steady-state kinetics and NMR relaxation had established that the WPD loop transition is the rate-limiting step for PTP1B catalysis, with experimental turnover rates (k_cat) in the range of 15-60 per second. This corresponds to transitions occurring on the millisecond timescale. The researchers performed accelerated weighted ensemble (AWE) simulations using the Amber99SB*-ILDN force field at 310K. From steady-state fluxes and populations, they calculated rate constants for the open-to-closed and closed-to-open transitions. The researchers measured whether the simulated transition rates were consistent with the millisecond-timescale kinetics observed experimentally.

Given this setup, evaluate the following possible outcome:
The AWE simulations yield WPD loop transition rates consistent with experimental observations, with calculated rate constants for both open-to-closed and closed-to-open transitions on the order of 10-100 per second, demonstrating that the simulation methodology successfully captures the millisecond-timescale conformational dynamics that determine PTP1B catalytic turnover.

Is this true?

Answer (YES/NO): NO